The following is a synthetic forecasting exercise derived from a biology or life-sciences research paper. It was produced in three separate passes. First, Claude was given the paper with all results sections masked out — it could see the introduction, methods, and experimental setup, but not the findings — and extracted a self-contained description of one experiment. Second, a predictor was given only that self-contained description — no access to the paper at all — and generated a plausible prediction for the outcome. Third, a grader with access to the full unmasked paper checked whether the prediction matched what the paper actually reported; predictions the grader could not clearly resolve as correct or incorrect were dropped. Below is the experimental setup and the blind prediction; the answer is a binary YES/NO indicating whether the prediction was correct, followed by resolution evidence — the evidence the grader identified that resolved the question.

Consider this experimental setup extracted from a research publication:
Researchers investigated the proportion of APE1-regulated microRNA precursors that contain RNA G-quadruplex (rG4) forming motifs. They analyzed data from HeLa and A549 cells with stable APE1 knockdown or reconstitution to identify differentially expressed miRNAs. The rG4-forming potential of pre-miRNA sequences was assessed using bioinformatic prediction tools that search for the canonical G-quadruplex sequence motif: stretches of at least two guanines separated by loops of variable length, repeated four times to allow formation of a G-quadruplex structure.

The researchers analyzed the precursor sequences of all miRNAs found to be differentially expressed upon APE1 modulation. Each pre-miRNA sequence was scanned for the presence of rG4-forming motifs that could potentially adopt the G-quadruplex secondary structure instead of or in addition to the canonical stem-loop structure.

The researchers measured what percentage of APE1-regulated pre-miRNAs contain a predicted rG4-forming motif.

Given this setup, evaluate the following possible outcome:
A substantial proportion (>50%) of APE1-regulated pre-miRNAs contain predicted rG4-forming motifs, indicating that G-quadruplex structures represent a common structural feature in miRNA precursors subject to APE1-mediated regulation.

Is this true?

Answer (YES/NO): NO